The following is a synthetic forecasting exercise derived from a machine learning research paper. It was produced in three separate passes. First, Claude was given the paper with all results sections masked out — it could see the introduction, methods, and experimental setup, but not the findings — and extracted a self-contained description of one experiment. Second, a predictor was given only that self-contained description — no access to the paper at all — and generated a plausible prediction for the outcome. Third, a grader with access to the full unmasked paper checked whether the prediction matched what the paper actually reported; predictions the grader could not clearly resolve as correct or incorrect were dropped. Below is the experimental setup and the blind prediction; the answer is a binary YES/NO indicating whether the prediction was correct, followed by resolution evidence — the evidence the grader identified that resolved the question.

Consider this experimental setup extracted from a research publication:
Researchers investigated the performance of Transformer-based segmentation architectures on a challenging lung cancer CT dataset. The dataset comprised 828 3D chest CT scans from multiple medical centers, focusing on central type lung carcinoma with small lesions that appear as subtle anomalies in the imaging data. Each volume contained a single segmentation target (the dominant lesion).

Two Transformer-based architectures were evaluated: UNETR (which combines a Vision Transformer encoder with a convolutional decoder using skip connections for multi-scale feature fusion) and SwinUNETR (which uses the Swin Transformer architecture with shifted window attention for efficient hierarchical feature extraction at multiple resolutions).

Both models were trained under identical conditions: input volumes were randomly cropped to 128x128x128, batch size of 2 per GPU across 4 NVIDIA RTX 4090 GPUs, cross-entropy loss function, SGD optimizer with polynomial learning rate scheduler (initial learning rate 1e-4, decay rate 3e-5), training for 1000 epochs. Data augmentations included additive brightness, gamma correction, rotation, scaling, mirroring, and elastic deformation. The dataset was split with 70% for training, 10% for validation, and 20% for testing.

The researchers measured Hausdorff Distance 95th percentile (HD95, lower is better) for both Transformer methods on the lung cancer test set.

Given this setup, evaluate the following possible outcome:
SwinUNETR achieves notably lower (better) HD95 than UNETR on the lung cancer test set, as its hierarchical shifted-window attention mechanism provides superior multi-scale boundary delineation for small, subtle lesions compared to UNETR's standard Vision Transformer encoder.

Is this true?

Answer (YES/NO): YES